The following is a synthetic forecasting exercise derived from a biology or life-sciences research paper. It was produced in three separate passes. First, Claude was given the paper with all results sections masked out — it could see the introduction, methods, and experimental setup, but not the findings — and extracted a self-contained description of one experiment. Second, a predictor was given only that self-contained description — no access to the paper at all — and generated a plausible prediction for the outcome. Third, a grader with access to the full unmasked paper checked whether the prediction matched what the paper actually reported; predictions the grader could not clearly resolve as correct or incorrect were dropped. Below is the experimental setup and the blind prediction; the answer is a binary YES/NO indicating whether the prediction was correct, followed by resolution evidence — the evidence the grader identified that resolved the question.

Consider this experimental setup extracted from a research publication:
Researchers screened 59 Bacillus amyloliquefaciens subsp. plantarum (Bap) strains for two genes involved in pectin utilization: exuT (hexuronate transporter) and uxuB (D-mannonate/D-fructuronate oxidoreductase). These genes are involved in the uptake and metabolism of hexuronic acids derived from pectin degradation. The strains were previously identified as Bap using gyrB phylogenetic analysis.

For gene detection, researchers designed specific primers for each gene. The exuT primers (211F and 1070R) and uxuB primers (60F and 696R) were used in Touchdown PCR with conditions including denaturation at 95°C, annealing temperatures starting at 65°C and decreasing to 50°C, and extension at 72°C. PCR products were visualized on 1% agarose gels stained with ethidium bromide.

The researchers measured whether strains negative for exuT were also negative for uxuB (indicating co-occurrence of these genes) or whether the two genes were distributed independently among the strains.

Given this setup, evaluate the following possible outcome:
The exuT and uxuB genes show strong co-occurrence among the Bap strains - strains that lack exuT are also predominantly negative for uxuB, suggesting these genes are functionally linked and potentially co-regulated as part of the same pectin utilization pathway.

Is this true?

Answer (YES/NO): YES